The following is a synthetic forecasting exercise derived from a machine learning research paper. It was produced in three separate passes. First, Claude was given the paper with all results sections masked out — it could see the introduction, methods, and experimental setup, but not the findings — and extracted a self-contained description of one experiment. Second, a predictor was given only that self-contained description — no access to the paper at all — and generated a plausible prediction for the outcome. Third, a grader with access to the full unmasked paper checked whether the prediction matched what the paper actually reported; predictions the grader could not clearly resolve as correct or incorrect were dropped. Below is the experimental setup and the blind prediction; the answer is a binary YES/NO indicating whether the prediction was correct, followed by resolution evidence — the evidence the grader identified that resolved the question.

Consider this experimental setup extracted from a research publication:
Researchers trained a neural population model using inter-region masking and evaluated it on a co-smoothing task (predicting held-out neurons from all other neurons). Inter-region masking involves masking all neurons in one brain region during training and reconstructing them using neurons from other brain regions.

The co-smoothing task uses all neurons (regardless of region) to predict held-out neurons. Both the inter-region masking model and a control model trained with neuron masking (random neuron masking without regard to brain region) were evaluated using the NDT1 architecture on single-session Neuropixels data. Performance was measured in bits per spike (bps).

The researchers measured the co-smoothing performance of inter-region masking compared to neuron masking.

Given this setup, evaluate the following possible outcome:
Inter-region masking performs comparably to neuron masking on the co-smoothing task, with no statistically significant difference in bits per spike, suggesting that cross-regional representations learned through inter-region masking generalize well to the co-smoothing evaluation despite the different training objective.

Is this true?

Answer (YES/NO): NO